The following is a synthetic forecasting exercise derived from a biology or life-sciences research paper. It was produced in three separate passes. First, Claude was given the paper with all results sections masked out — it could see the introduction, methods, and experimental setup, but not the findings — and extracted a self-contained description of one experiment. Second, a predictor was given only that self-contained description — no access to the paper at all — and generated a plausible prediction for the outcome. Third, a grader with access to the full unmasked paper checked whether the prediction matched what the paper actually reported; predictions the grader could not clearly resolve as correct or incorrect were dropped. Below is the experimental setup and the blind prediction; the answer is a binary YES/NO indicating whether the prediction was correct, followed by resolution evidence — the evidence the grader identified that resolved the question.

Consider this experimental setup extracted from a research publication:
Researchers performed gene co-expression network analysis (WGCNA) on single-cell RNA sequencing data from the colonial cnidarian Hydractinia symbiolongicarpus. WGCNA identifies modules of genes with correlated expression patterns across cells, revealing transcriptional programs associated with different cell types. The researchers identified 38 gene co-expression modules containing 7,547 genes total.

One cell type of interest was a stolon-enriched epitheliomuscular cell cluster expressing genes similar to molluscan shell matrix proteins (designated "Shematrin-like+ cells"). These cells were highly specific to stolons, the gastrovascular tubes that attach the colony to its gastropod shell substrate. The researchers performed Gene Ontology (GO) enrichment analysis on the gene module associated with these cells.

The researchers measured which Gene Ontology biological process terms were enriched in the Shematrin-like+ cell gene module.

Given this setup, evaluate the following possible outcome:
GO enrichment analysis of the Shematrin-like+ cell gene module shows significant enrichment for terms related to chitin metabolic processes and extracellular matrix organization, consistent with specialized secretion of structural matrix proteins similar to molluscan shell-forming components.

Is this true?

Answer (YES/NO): NO